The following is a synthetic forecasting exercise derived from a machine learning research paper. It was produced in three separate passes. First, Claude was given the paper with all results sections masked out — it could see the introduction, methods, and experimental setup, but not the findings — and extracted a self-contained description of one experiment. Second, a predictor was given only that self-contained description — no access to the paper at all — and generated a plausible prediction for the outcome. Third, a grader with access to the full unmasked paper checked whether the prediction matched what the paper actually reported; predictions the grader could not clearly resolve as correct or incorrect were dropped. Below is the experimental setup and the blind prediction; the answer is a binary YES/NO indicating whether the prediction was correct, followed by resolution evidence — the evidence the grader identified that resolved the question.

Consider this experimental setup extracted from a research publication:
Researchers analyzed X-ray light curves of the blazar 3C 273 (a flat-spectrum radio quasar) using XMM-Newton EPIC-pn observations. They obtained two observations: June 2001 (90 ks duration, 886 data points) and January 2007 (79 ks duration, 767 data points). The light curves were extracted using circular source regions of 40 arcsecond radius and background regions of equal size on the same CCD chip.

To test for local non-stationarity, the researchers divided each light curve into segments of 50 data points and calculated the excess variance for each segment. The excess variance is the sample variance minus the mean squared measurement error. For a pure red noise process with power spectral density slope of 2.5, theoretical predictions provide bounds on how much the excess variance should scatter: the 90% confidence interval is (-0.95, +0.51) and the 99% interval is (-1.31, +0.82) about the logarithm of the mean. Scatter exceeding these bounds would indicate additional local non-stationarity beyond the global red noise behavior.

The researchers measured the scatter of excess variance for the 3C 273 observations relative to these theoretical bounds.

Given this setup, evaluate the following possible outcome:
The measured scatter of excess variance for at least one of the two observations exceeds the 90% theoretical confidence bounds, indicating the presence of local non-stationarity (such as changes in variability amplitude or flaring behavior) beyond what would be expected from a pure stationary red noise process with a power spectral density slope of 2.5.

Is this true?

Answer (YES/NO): NO